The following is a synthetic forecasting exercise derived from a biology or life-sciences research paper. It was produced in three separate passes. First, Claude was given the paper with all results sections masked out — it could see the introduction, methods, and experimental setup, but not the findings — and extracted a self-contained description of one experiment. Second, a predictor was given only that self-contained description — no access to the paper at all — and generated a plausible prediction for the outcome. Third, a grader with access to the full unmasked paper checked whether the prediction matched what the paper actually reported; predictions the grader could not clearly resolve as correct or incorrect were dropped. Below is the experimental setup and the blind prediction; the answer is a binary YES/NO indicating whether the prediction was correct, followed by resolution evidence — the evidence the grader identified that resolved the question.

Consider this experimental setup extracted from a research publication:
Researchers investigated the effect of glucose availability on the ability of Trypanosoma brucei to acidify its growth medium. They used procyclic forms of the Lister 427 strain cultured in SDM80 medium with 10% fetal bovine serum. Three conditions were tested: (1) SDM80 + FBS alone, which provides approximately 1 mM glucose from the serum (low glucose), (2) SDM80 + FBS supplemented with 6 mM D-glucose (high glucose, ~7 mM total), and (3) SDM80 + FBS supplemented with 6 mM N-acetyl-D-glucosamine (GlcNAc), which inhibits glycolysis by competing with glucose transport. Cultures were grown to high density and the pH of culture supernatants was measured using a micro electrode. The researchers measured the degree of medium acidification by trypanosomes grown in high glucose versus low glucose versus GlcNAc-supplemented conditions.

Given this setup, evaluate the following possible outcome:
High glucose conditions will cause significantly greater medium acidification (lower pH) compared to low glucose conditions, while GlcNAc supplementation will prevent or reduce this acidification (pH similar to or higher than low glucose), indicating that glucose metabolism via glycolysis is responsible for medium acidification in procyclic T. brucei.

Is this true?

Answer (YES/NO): NO